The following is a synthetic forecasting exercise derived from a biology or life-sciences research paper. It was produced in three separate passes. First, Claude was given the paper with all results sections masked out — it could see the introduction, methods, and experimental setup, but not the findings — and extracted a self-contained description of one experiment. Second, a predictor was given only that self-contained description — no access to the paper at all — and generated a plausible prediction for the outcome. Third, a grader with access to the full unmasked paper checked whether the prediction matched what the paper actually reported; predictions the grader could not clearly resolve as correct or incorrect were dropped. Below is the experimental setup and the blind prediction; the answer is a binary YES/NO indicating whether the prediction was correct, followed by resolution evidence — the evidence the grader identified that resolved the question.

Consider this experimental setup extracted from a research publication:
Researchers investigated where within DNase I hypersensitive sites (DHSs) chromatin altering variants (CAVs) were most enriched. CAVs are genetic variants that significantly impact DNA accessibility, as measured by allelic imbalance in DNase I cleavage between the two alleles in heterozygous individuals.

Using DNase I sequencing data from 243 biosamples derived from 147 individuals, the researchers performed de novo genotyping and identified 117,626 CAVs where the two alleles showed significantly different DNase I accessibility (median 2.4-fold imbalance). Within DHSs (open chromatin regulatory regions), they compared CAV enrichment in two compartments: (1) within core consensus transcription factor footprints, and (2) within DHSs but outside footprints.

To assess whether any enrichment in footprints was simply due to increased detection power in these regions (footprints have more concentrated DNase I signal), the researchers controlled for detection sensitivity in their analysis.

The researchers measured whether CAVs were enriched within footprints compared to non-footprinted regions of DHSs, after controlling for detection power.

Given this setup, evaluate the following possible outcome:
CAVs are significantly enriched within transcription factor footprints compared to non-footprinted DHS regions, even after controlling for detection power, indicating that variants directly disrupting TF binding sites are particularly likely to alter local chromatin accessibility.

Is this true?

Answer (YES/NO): YES